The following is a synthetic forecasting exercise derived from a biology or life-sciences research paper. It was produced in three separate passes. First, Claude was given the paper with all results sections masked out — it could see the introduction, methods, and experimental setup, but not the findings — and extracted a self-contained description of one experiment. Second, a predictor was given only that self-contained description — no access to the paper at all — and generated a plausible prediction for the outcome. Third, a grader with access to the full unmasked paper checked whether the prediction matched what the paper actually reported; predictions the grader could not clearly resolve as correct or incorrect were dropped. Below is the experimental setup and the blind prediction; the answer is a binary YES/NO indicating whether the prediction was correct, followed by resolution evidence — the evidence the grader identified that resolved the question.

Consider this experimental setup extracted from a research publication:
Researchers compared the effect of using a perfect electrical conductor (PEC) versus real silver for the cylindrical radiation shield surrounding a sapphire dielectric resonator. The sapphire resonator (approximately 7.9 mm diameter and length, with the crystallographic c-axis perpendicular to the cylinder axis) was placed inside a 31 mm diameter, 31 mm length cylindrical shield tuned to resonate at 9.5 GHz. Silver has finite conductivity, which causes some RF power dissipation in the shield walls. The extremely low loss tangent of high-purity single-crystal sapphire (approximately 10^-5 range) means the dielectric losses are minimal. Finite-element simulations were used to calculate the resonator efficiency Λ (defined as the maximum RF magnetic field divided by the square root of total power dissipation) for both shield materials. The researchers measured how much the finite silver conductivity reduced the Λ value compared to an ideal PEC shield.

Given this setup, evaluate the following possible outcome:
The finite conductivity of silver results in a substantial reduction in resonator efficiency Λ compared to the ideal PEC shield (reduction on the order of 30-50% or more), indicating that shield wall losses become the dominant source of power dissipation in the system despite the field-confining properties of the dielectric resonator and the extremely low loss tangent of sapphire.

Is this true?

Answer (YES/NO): NO